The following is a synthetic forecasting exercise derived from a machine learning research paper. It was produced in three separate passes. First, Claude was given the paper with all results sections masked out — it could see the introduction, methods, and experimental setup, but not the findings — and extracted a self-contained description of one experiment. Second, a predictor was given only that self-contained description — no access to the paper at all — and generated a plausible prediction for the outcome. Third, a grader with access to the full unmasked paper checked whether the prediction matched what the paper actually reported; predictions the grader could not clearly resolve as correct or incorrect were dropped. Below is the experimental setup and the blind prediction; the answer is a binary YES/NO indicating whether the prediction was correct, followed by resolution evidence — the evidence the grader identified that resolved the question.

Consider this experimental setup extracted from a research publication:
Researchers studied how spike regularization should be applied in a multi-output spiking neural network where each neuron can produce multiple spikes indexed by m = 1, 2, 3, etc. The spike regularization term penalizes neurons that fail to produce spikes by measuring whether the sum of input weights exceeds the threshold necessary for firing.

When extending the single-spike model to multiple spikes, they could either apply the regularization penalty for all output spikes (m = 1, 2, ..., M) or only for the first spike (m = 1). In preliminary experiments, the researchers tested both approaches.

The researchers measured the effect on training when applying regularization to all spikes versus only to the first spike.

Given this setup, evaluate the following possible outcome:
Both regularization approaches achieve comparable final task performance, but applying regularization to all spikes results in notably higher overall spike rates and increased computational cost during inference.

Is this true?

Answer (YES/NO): NO